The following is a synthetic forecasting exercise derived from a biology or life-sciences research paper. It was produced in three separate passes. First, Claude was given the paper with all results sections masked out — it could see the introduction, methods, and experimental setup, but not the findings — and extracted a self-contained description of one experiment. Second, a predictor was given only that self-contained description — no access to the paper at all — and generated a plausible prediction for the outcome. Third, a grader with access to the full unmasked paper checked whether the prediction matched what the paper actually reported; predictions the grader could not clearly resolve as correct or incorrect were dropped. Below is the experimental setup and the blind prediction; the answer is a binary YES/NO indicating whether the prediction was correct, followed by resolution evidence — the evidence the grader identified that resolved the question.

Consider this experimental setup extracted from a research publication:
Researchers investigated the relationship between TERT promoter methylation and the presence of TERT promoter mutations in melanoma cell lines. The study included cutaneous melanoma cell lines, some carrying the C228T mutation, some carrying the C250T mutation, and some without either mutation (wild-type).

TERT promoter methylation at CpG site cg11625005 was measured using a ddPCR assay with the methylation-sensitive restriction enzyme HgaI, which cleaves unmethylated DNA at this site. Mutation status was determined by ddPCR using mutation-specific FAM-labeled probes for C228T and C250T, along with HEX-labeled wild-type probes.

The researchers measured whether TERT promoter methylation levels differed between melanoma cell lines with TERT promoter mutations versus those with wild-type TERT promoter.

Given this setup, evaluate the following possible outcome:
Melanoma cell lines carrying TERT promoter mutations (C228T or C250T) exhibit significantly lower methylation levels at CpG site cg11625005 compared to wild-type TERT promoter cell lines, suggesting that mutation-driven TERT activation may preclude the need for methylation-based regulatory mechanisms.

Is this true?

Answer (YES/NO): YES